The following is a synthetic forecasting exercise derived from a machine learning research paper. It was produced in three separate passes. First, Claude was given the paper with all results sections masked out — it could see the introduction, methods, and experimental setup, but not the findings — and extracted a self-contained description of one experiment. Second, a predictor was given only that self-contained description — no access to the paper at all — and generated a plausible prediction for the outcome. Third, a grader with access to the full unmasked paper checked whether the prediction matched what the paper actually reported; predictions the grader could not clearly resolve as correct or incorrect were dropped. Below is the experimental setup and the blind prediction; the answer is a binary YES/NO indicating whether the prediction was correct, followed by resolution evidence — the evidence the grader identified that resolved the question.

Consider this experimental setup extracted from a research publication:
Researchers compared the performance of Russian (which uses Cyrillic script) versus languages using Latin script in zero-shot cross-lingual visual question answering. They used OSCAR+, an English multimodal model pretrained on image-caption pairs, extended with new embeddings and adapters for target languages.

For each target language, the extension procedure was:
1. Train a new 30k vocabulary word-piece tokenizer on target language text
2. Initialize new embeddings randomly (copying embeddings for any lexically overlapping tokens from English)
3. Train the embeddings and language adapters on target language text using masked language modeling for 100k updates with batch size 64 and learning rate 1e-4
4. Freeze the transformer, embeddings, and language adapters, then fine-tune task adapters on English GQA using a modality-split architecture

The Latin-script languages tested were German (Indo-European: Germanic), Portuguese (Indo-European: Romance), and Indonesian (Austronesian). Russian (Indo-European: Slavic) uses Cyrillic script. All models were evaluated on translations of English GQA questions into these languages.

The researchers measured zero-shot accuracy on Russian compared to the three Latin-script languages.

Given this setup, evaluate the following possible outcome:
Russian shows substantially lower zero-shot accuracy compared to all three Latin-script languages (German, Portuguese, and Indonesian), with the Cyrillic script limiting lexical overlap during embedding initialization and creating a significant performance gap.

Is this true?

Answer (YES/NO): NO